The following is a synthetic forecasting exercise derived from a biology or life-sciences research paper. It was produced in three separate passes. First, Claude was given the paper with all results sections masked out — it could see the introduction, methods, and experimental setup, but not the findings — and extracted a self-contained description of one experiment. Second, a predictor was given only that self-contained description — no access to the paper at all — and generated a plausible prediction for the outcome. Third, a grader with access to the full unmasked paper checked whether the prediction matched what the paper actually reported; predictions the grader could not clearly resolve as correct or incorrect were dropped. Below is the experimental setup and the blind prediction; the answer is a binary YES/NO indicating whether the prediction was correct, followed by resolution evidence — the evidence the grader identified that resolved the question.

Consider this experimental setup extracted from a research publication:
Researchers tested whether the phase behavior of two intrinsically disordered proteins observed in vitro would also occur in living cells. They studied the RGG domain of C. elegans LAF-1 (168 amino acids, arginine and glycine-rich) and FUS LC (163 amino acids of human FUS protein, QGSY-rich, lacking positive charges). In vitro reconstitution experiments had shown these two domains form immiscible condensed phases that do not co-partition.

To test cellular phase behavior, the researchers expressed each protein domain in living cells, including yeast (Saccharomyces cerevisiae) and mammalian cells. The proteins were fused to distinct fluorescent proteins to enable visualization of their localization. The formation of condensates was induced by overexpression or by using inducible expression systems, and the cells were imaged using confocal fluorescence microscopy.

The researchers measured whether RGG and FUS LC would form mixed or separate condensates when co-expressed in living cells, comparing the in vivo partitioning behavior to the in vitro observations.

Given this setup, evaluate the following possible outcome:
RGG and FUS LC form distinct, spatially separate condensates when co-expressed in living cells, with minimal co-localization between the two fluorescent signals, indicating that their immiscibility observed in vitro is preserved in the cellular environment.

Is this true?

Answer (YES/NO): YES